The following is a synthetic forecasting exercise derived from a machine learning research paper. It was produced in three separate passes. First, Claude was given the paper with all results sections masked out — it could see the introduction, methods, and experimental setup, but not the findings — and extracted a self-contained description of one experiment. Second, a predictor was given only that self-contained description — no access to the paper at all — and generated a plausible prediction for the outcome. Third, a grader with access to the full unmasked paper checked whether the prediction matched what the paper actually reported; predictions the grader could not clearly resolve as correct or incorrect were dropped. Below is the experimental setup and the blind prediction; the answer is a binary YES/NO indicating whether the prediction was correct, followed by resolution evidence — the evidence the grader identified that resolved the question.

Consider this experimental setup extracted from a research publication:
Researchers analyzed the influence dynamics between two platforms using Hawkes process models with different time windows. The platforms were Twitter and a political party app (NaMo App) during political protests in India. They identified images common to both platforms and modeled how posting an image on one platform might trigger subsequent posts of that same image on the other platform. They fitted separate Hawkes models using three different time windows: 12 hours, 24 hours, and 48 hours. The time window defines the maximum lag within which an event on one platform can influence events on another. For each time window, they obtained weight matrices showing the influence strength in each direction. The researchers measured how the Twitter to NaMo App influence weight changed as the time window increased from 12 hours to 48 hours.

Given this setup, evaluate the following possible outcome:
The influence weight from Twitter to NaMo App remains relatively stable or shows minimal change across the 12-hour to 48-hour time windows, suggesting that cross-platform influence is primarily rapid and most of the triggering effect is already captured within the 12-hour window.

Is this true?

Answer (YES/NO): NO